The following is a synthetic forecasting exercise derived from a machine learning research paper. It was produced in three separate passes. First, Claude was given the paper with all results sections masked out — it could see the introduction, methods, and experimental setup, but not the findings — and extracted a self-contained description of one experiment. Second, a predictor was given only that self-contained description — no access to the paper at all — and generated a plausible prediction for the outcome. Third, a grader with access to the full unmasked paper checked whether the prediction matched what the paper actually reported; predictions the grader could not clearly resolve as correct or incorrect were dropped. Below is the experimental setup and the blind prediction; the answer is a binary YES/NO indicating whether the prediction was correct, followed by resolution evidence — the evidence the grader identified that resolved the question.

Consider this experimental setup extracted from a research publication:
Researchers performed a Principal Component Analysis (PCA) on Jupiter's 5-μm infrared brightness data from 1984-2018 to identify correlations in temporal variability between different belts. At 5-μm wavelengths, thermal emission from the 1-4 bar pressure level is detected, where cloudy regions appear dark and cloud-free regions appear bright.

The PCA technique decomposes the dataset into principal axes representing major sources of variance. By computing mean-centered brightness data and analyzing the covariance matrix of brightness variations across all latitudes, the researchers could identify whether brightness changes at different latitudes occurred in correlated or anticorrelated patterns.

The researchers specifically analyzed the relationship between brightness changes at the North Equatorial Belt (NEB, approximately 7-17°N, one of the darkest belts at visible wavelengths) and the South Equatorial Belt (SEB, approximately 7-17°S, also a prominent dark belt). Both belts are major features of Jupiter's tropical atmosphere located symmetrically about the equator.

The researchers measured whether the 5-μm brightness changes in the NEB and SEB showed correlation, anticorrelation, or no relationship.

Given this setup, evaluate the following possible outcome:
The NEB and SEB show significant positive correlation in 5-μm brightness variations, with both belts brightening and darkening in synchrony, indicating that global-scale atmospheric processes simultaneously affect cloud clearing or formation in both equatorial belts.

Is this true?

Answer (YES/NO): NO